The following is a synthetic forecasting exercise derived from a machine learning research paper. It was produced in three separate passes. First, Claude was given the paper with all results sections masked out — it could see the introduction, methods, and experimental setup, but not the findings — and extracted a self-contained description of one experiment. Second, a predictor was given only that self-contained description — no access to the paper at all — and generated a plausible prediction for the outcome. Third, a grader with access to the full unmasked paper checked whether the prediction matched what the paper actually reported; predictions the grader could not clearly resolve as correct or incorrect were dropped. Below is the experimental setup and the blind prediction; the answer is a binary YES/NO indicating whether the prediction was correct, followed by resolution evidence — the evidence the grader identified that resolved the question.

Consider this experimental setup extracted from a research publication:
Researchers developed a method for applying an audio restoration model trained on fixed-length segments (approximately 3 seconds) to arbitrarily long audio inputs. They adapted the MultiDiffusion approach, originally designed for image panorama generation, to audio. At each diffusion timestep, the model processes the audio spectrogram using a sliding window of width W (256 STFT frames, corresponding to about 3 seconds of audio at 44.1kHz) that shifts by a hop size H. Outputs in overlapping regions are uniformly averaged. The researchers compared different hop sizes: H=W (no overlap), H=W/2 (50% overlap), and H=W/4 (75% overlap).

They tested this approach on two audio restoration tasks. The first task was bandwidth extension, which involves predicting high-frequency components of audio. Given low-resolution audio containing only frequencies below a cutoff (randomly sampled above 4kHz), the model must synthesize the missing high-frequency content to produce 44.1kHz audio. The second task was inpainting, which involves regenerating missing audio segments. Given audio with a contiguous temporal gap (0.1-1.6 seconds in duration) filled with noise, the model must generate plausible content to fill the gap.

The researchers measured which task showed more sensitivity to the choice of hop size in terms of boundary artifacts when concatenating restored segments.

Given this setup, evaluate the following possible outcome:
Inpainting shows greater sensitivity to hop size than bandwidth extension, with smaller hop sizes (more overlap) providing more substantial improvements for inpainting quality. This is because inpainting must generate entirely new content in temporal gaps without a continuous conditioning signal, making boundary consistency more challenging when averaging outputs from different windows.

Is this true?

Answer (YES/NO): NO